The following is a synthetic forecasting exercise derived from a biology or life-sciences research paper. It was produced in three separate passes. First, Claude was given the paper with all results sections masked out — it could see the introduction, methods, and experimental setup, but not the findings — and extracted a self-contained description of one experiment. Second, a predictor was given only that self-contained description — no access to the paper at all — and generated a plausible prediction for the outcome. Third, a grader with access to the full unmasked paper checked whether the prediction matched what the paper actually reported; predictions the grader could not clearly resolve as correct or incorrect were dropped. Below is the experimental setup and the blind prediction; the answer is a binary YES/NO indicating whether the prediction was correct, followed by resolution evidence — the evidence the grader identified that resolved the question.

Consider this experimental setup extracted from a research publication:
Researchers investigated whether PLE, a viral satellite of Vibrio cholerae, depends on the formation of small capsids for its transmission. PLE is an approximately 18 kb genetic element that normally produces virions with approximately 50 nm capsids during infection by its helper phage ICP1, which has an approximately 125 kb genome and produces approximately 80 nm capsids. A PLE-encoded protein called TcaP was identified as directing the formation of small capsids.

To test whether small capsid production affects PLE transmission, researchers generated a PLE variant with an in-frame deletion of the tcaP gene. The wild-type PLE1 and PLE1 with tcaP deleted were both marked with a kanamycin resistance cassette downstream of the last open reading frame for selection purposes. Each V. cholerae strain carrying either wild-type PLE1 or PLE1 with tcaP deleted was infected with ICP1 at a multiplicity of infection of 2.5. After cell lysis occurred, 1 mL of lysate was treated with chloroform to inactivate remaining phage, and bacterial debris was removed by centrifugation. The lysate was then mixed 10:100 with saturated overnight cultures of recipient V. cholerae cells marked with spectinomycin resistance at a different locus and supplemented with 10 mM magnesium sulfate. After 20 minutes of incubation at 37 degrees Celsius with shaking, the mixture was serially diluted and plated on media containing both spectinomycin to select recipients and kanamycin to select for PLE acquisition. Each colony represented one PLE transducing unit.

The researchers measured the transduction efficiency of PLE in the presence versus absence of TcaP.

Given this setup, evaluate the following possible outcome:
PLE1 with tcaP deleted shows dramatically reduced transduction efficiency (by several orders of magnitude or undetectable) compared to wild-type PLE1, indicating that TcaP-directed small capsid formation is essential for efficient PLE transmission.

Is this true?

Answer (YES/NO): NO